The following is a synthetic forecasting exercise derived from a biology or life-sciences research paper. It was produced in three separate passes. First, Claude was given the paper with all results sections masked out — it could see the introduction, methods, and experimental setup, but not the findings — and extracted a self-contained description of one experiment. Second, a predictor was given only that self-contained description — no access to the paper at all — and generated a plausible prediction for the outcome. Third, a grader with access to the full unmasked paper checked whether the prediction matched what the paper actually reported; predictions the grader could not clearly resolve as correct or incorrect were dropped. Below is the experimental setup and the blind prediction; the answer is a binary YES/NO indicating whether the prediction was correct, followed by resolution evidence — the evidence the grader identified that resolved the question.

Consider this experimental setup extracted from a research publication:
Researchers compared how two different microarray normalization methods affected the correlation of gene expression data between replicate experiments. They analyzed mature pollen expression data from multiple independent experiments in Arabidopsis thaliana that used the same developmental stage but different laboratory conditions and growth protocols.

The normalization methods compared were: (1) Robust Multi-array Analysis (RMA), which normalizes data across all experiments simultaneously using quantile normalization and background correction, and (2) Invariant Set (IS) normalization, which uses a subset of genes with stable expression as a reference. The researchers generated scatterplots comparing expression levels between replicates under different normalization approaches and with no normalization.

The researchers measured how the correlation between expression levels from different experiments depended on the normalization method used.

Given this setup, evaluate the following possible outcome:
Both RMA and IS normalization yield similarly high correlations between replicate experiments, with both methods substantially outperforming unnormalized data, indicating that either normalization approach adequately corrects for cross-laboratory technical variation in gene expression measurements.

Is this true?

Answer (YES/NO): NO